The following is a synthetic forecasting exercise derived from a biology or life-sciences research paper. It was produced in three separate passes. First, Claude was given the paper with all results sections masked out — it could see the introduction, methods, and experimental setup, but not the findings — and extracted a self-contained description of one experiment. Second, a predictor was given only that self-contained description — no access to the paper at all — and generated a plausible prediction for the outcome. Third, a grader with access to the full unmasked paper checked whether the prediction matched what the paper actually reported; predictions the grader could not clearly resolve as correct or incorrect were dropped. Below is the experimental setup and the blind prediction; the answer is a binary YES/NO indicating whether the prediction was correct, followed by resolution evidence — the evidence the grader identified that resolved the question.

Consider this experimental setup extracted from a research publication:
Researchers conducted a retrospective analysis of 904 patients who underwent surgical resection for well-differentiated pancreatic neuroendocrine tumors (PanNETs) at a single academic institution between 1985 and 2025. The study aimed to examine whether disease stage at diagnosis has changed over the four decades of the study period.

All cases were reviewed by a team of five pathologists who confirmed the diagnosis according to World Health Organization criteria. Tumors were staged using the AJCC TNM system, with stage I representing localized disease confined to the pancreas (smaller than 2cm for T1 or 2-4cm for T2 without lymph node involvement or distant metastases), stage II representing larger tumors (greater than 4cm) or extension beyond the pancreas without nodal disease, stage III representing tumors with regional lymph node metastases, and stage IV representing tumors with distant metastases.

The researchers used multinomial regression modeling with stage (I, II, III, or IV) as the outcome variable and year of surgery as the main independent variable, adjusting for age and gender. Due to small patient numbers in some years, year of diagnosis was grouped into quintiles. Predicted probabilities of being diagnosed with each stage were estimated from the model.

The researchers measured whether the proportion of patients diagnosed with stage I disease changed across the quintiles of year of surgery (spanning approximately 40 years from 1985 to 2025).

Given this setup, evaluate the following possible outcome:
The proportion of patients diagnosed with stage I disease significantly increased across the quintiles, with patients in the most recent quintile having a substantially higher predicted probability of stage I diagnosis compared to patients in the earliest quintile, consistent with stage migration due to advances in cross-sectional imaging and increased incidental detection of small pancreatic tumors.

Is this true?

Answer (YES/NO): YES